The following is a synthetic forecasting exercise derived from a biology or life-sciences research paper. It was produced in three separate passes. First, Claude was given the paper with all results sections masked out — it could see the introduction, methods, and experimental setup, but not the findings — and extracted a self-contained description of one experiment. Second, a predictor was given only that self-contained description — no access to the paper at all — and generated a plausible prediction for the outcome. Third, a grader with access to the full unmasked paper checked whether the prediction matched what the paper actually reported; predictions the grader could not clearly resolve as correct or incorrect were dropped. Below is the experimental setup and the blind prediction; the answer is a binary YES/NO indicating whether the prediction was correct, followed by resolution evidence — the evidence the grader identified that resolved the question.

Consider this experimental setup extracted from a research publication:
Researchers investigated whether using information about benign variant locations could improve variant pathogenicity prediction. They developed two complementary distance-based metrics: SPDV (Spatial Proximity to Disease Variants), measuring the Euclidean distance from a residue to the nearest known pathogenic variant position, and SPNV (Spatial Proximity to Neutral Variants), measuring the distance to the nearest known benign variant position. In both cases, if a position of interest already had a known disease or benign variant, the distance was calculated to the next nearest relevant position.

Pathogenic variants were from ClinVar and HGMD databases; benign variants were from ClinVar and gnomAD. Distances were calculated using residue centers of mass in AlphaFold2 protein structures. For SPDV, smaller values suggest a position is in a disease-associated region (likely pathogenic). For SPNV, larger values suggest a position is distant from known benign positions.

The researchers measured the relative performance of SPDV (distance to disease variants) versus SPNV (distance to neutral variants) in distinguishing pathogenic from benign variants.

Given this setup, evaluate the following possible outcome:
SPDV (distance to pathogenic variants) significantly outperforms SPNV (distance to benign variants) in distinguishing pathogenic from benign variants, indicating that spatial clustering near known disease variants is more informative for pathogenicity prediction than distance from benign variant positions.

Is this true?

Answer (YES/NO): YES